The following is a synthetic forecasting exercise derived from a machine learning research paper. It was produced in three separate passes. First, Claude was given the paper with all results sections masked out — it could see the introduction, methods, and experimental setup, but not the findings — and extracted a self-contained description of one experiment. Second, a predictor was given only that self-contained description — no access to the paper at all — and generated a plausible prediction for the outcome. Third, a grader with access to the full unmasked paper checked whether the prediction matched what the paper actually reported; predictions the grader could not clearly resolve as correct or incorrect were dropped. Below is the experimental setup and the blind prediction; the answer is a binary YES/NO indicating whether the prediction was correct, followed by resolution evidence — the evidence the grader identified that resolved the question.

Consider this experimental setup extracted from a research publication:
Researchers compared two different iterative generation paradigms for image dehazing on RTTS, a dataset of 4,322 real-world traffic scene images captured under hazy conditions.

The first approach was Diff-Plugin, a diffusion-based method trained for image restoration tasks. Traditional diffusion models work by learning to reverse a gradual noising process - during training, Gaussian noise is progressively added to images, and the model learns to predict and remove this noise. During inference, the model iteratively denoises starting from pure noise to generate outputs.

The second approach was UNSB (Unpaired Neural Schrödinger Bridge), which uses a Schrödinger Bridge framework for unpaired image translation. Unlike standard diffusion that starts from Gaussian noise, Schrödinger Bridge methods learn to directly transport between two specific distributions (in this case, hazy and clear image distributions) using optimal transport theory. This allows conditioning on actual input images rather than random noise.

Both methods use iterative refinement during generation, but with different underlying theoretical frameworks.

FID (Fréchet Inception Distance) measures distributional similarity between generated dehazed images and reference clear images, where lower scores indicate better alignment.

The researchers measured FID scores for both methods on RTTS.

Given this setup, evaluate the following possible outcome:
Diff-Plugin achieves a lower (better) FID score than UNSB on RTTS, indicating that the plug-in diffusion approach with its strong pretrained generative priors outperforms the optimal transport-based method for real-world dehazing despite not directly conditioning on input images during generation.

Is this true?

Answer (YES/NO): NO